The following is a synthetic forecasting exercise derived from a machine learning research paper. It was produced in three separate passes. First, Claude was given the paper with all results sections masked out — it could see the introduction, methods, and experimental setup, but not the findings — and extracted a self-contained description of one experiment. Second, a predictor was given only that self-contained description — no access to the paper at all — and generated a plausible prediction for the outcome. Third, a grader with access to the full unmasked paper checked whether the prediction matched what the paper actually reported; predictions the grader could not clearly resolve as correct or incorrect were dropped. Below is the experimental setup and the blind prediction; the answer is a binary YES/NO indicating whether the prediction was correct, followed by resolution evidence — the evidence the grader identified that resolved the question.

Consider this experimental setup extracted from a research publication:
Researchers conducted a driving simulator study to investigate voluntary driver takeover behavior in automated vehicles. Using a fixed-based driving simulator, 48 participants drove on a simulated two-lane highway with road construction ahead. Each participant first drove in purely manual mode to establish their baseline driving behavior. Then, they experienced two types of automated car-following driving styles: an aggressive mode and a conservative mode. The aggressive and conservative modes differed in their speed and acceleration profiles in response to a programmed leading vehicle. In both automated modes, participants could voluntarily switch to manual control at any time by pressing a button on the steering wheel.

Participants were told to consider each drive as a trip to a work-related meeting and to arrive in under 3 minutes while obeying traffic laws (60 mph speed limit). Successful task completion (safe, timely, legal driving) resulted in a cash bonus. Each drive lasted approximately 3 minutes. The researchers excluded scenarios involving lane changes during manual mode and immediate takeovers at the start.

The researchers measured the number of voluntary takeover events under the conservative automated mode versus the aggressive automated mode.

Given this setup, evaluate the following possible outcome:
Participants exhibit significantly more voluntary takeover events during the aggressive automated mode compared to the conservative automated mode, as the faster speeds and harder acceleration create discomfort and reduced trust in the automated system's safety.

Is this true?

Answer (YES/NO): NO